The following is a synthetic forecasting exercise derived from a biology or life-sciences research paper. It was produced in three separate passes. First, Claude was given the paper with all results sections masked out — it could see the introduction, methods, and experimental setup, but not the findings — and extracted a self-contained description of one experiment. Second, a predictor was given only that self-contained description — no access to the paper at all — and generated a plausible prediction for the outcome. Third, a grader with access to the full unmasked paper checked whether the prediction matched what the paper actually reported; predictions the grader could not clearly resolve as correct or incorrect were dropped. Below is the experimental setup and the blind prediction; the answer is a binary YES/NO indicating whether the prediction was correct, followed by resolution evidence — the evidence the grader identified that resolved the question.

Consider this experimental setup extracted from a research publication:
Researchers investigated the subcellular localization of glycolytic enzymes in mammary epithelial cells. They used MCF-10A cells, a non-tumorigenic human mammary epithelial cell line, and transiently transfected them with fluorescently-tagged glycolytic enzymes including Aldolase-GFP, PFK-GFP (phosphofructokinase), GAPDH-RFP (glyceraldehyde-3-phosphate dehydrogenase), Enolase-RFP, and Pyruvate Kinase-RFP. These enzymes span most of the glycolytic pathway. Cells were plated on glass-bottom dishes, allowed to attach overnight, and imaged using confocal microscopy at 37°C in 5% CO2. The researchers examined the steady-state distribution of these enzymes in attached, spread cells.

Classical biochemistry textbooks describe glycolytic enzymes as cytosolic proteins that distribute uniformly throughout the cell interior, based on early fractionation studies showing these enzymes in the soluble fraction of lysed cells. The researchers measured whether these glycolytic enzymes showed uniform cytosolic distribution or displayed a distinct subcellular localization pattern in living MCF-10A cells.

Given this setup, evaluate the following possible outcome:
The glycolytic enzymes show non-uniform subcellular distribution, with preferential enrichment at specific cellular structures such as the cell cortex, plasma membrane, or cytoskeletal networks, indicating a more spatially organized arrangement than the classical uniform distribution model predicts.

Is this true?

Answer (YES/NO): YES